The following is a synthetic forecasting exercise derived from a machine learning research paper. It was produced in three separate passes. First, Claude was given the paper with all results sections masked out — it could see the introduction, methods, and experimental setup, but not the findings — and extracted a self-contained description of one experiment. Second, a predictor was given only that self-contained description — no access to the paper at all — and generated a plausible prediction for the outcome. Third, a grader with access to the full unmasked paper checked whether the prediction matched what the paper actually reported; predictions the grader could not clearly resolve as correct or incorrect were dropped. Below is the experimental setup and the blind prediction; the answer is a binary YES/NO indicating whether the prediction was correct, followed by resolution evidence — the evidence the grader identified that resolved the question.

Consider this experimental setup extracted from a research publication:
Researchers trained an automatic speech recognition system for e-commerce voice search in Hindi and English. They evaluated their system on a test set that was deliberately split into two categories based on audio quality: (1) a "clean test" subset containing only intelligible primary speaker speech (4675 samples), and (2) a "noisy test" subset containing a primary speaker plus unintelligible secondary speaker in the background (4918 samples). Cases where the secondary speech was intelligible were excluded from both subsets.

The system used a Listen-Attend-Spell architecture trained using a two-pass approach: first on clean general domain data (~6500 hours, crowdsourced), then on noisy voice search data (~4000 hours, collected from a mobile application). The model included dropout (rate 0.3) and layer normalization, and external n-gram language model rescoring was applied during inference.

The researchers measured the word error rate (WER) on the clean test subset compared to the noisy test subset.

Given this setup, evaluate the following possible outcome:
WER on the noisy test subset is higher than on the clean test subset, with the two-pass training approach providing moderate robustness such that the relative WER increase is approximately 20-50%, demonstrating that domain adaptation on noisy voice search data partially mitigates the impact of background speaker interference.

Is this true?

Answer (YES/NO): YES